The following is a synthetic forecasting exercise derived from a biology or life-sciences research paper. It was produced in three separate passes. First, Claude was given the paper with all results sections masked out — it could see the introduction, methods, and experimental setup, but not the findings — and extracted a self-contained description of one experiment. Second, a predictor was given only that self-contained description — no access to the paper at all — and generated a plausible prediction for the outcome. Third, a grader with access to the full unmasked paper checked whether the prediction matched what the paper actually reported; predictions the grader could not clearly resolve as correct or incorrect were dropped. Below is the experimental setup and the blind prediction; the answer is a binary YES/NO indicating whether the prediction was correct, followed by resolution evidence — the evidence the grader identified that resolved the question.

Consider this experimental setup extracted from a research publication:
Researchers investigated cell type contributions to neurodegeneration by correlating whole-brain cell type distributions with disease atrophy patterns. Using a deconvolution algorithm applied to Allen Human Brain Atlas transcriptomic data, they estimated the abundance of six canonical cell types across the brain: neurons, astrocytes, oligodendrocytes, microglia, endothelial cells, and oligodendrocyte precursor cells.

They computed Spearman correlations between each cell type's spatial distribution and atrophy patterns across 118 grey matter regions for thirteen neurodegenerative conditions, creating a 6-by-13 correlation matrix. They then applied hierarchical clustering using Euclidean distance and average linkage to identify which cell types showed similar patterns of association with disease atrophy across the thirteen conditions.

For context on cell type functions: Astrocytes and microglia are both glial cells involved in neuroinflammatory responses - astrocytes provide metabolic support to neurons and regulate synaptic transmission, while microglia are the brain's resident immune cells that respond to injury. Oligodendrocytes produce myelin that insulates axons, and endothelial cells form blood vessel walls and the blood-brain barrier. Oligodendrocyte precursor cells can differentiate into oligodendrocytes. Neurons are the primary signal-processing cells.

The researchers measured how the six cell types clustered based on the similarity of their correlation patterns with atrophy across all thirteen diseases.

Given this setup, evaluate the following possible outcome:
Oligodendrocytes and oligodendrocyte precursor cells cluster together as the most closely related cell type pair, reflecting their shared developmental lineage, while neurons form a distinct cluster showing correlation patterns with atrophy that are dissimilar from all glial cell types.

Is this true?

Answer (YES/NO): NO